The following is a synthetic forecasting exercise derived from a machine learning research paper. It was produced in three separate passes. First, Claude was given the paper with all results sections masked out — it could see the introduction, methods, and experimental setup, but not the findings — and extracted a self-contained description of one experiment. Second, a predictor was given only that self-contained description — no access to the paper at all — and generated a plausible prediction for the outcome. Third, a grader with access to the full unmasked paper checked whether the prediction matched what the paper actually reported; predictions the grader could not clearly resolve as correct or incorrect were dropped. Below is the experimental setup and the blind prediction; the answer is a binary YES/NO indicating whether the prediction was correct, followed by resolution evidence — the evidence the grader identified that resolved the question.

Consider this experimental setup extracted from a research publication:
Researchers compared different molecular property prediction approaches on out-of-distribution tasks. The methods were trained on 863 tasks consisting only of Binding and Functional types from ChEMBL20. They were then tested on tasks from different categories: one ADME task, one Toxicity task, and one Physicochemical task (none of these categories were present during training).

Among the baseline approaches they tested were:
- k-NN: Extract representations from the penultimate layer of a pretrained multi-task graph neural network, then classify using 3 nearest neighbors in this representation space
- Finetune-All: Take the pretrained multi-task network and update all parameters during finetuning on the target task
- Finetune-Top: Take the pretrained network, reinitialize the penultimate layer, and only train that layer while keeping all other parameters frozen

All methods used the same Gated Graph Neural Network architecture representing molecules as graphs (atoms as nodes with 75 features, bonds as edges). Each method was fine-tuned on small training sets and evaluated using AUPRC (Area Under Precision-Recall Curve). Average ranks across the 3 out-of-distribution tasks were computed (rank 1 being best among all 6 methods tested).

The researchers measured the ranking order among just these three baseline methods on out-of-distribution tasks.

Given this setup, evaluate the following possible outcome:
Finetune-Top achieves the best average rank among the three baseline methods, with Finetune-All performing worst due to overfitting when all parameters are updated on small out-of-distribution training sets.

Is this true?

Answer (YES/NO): NO